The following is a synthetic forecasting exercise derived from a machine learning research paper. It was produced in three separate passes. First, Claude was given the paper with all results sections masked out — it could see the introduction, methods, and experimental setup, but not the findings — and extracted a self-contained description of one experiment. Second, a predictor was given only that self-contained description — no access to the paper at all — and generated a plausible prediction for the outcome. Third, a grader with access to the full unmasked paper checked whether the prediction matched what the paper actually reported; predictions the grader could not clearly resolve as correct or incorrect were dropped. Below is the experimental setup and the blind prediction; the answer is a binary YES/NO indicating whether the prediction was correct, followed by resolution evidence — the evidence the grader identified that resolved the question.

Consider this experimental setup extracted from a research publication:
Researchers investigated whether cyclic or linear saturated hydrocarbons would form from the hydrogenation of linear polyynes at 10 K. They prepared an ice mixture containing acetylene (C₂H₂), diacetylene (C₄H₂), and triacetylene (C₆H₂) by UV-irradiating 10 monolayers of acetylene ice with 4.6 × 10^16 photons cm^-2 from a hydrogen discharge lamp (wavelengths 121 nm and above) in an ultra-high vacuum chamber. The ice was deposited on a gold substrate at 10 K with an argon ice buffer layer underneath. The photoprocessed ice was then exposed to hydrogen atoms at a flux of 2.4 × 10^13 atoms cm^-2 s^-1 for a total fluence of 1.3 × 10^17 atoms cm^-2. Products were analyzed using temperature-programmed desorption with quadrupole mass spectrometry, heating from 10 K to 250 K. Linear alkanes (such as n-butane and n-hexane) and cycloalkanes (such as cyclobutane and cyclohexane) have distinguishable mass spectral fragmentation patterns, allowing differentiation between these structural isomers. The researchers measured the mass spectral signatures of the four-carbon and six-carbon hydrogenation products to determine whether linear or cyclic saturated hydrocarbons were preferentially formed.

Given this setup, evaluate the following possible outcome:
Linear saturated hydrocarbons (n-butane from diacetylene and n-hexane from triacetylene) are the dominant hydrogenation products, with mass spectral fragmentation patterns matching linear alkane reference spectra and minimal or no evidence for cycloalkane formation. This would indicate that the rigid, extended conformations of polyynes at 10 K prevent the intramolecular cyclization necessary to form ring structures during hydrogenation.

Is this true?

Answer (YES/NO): YES